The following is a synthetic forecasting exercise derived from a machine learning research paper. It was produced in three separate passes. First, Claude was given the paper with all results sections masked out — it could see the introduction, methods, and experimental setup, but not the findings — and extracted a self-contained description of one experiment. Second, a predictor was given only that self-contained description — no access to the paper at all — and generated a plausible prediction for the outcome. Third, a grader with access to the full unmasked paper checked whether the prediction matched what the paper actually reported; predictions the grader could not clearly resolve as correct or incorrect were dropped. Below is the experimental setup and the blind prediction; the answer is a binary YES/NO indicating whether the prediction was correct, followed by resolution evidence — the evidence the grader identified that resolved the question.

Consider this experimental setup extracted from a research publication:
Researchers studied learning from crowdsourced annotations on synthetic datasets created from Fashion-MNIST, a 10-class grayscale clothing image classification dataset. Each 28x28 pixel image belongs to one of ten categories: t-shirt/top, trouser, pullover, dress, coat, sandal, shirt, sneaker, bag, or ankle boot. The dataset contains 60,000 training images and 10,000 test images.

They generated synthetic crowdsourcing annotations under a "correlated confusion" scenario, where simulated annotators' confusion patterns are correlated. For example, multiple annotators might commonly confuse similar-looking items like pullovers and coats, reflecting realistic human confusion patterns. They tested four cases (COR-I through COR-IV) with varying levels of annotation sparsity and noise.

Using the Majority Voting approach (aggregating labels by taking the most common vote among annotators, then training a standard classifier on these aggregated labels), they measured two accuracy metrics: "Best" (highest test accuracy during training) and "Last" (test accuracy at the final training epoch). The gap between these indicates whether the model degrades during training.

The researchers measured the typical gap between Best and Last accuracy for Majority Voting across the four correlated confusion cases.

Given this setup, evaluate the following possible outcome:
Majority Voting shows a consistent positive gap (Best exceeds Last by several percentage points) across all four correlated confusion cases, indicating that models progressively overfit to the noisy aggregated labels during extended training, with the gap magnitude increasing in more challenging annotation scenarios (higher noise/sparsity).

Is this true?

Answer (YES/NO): NO